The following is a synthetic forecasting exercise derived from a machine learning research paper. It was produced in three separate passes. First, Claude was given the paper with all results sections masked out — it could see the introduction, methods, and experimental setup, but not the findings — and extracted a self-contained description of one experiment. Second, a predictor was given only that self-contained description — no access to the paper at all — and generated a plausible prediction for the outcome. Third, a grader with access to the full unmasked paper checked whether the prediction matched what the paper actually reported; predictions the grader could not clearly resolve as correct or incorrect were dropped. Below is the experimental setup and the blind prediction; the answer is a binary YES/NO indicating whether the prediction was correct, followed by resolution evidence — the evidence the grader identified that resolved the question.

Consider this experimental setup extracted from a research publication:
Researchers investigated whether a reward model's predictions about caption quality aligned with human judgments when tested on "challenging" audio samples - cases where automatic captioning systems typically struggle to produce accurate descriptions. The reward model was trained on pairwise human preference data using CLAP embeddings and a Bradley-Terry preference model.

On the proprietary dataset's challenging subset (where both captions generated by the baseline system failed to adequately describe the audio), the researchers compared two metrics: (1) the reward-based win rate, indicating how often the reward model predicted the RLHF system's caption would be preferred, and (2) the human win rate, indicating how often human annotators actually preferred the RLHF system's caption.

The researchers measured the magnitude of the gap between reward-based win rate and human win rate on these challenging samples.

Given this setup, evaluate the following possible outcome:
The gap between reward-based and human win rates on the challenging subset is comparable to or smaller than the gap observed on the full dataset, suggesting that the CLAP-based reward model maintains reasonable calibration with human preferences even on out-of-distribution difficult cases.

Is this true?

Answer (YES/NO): YES